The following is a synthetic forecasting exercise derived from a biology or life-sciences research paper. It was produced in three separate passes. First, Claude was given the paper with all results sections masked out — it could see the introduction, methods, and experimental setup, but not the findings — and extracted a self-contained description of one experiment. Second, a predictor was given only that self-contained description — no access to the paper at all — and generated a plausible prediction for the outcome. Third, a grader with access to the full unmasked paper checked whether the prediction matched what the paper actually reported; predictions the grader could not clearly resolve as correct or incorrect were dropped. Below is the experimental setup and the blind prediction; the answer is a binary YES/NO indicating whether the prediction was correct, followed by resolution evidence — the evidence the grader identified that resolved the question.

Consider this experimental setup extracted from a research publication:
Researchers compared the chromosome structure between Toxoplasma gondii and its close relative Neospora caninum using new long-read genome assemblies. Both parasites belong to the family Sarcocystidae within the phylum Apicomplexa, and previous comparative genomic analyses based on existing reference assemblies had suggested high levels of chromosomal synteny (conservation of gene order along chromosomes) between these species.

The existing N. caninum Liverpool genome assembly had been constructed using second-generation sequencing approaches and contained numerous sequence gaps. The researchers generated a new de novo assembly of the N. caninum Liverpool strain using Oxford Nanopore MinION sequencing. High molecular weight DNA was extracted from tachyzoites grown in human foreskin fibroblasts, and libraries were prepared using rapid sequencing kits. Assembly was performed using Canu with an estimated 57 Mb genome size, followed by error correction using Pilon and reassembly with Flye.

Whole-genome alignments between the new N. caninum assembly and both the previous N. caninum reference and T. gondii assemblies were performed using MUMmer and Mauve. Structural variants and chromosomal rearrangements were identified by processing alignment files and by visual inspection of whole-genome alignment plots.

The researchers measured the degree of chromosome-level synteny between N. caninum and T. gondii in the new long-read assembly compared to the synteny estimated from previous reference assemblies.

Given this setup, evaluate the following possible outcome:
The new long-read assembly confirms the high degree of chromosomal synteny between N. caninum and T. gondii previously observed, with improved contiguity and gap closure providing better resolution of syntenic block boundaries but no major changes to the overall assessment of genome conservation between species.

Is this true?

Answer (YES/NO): NO